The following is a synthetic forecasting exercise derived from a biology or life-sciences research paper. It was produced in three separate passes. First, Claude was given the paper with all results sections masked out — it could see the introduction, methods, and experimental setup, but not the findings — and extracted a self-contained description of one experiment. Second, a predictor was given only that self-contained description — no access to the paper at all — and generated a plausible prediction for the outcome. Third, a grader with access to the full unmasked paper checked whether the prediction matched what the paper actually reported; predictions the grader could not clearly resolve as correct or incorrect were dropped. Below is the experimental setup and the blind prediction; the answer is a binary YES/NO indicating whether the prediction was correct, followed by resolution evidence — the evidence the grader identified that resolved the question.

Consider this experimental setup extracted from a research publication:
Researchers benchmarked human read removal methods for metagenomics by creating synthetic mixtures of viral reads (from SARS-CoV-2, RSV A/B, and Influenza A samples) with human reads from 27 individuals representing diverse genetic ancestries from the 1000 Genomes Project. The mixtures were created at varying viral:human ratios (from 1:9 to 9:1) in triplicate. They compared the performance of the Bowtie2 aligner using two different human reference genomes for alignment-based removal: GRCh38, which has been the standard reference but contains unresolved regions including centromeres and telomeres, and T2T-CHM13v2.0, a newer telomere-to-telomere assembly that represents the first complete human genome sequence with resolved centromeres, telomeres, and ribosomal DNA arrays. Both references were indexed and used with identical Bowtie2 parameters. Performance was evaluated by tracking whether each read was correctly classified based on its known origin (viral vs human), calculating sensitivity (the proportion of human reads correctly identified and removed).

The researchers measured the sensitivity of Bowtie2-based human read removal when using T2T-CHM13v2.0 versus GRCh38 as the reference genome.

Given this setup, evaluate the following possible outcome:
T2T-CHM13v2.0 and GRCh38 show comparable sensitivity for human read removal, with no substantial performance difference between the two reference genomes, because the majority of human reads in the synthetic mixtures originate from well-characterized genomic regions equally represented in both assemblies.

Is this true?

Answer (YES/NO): NO